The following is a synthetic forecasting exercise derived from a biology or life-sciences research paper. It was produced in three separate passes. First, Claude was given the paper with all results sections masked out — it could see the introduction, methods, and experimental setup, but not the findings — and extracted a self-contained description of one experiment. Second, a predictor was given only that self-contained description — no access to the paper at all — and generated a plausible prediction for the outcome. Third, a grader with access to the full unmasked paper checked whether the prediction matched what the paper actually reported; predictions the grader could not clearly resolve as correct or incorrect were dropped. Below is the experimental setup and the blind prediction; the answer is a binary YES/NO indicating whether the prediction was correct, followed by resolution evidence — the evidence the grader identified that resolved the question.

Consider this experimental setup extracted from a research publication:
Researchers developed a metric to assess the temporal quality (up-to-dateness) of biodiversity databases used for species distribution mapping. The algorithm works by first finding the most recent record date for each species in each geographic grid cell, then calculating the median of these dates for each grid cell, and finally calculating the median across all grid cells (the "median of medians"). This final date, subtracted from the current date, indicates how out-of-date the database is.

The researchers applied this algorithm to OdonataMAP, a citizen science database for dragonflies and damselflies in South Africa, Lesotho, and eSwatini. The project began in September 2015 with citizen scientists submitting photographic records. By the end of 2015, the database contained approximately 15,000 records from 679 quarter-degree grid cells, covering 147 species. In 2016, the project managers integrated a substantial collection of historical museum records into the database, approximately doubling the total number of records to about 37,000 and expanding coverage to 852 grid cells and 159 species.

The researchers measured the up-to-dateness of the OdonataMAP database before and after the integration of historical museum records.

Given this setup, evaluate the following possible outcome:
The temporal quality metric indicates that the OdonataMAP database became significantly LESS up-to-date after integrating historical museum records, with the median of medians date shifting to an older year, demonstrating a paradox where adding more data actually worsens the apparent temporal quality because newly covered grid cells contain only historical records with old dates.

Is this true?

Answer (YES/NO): YES